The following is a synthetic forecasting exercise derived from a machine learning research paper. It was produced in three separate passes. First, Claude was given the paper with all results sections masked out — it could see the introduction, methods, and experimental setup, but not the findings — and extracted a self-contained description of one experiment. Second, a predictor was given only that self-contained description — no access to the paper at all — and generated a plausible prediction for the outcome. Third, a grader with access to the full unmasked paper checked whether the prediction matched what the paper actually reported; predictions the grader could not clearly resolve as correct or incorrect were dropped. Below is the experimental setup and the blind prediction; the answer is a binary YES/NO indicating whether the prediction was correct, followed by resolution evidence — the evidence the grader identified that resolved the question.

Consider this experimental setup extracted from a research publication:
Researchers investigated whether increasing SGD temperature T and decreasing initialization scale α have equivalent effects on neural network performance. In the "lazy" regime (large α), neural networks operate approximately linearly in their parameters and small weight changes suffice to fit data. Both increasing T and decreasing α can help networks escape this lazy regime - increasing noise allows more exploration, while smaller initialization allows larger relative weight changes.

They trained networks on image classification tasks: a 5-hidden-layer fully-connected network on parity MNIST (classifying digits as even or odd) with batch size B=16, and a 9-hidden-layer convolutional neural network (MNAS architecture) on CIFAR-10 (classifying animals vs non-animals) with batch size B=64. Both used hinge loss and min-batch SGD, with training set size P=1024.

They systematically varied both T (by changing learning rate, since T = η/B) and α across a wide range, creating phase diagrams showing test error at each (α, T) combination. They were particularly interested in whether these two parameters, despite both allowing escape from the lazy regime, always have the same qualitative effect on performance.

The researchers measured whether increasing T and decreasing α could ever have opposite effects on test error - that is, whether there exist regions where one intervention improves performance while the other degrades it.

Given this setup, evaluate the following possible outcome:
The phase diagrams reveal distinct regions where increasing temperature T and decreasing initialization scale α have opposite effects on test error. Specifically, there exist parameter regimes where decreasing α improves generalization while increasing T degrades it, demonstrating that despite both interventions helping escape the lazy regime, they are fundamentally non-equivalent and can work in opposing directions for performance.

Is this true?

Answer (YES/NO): YES